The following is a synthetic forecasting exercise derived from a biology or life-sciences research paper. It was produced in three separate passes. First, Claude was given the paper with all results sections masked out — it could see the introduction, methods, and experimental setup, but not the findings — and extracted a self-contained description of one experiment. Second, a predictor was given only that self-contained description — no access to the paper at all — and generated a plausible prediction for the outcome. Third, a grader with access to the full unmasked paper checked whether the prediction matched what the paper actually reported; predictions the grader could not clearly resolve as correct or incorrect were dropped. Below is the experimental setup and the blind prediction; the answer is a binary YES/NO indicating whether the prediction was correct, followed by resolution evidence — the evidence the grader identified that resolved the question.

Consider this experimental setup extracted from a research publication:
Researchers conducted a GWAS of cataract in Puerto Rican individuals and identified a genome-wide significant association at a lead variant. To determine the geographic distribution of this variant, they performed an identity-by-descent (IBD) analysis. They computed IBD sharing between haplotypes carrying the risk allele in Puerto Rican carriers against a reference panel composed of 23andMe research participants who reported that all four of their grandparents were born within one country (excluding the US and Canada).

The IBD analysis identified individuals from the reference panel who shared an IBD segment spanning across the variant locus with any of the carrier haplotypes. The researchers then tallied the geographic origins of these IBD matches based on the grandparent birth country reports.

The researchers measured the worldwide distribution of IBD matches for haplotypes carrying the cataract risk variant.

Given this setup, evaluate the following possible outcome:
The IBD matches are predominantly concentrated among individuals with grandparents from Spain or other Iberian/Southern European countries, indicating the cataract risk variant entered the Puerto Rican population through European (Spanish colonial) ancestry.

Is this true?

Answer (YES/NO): NO